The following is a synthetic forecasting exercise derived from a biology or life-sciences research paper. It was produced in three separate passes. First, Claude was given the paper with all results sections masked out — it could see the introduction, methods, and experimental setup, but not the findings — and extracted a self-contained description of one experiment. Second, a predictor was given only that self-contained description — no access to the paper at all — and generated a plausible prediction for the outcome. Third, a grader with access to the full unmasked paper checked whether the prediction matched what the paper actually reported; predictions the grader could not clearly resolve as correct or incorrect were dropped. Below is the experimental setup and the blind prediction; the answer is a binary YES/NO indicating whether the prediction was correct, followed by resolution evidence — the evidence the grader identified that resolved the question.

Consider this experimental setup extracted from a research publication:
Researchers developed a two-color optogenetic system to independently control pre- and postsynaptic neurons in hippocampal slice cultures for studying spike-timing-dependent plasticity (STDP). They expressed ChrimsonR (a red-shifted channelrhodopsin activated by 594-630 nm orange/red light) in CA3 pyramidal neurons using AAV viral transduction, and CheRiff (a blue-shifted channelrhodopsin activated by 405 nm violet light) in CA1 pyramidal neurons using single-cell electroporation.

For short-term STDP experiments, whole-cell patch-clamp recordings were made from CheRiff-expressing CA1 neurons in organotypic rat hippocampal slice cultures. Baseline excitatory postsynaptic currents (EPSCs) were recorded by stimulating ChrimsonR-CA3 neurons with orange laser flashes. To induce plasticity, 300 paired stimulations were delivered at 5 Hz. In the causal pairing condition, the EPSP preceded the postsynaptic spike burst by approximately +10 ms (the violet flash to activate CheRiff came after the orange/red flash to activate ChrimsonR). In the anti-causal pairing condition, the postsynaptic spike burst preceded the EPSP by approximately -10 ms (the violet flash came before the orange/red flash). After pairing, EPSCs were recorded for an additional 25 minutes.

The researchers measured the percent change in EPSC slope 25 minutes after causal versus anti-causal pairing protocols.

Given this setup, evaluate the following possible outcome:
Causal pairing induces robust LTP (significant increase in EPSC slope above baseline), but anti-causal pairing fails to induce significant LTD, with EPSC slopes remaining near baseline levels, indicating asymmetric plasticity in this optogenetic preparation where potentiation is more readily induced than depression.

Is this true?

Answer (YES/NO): NO